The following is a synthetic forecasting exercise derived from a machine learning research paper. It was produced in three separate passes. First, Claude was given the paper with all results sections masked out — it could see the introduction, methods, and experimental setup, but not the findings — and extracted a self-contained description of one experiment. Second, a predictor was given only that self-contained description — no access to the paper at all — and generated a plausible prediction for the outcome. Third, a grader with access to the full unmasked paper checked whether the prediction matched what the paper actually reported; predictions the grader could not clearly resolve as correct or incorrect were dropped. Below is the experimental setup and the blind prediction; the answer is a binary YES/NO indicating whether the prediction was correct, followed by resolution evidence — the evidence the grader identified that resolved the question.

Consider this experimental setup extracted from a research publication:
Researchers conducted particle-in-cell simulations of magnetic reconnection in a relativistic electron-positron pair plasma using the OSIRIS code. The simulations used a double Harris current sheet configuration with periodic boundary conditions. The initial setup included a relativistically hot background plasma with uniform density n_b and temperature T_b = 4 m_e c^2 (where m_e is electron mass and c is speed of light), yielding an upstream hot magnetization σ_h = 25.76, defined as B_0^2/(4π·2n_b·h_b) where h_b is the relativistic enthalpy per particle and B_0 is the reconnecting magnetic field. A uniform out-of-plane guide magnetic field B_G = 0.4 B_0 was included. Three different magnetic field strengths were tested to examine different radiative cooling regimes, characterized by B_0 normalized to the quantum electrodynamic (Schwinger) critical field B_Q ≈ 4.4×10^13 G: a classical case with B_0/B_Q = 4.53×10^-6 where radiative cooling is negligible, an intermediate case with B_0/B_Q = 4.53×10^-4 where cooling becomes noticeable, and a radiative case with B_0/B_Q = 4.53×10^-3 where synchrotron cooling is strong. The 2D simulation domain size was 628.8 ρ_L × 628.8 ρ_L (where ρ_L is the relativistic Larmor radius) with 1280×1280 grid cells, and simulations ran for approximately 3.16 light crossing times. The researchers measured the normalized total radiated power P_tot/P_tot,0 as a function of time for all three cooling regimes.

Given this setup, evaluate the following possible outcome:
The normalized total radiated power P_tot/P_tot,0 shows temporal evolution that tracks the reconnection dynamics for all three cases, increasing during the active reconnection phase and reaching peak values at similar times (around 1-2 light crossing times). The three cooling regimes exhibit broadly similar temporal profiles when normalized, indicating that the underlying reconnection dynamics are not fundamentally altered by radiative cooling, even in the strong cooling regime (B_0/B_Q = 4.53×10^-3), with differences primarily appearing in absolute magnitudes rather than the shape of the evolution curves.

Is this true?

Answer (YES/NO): NO